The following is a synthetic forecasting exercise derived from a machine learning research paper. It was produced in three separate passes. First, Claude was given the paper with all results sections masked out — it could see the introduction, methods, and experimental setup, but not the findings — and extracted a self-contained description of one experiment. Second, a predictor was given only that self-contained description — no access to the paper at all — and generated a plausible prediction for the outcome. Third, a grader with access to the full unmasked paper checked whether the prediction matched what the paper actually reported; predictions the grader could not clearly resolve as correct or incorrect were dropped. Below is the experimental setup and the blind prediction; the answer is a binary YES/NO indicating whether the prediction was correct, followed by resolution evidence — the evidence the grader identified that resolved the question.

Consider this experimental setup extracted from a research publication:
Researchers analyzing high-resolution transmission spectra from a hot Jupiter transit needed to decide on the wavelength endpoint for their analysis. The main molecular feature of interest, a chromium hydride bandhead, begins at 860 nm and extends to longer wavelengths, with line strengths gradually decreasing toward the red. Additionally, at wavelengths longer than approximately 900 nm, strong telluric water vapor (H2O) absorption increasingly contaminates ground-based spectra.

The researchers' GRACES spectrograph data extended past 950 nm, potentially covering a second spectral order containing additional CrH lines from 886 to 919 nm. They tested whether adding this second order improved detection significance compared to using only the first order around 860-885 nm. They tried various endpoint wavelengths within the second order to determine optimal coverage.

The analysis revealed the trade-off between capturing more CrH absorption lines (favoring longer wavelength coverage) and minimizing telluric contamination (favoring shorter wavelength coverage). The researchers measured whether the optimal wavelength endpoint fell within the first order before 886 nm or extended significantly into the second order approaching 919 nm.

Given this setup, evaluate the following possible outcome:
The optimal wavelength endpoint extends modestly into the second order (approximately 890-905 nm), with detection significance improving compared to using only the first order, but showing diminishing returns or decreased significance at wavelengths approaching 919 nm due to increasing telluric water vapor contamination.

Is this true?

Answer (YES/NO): NO